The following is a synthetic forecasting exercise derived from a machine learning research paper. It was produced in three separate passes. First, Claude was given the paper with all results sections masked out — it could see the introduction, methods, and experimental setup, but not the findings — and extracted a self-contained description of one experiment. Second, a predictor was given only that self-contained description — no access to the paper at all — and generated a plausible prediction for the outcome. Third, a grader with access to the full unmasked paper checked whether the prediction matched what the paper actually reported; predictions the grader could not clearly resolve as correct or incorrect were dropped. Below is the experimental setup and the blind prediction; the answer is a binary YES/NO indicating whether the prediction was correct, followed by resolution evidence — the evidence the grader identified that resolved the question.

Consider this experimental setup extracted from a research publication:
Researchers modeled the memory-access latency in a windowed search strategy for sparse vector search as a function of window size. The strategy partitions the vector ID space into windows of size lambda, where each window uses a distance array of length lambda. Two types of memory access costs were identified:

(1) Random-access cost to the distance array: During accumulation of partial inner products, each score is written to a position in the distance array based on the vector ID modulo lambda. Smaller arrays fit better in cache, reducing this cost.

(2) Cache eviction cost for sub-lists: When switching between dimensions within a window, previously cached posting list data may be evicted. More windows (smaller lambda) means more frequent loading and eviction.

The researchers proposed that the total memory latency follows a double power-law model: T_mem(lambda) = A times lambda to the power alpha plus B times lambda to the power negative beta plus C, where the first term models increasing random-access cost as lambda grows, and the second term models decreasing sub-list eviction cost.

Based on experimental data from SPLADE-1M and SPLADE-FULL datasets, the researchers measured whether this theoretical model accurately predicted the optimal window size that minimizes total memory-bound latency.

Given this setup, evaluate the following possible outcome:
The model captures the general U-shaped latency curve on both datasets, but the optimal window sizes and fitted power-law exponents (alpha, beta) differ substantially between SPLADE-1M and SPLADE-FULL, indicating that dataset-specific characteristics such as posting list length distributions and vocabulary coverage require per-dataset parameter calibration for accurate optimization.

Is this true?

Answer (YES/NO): NO